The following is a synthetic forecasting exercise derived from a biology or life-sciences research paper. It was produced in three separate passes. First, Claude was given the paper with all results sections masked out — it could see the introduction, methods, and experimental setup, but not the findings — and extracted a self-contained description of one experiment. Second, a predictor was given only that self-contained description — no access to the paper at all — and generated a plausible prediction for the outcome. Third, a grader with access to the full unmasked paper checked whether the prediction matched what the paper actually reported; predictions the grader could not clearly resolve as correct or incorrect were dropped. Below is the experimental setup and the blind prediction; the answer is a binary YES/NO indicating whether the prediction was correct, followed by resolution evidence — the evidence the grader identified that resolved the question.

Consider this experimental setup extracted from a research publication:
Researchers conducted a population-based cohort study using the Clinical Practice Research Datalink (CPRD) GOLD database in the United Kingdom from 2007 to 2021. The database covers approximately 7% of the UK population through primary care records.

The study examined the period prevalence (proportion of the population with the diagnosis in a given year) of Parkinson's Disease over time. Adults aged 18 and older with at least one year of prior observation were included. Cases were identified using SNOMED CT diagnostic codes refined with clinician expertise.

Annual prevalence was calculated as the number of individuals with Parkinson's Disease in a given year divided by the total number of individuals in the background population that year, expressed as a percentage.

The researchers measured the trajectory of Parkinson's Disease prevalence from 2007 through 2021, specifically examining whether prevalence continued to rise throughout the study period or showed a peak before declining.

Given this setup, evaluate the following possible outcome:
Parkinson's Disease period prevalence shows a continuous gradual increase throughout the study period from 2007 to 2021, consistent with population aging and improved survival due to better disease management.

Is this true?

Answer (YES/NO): NO